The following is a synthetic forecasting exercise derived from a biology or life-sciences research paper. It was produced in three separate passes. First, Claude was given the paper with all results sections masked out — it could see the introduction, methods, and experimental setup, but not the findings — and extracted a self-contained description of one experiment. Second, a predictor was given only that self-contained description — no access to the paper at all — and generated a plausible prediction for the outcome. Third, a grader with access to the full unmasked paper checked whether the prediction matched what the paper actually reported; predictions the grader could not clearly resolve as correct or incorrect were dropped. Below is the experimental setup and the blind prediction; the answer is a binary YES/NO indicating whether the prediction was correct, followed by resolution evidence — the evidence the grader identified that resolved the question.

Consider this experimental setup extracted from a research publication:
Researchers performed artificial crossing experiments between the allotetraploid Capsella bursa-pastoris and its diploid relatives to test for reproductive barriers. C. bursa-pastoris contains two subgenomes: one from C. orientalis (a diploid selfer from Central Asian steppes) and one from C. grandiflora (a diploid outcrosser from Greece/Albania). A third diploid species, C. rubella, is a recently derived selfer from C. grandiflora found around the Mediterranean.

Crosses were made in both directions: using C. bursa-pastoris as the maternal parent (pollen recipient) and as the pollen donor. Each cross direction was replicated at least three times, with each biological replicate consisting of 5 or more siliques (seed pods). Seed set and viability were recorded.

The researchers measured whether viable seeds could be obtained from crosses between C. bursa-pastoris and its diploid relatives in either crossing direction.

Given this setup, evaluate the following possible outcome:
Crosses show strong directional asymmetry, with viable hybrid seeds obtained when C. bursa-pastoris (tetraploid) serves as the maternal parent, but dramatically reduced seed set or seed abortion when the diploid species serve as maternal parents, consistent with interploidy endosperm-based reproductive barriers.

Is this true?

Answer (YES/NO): NO